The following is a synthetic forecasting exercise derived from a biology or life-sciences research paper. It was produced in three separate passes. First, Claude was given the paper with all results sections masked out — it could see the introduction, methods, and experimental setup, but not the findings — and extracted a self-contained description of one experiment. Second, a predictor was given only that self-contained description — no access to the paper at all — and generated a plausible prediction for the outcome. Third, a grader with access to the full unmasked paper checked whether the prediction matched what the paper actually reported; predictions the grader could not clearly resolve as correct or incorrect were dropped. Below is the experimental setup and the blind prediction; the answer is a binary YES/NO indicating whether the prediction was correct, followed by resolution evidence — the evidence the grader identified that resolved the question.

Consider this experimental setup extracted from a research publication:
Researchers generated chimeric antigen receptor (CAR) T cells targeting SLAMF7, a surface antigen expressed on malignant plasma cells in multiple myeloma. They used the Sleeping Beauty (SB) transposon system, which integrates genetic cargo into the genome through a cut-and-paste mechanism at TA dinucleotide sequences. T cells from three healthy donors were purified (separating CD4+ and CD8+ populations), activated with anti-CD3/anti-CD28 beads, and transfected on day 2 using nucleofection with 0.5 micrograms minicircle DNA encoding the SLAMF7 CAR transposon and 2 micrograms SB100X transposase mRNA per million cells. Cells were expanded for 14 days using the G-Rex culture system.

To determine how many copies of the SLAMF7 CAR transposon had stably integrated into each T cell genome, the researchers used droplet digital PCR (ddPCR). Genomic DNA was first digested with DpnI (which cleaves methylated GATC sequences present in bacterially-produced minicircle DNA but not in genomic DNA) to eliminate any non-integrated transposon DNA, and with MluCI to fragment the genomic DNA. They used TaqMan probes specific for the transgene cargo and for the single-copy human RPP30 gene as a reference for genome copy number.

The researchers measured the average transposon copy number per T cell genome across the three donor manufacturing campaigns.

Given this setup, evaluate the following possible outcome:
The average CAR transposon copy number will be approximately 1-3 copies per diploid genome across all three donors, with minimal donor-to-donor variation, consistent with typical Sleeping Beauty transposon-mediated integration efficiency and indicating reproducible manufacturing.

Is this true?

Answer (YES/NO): NO